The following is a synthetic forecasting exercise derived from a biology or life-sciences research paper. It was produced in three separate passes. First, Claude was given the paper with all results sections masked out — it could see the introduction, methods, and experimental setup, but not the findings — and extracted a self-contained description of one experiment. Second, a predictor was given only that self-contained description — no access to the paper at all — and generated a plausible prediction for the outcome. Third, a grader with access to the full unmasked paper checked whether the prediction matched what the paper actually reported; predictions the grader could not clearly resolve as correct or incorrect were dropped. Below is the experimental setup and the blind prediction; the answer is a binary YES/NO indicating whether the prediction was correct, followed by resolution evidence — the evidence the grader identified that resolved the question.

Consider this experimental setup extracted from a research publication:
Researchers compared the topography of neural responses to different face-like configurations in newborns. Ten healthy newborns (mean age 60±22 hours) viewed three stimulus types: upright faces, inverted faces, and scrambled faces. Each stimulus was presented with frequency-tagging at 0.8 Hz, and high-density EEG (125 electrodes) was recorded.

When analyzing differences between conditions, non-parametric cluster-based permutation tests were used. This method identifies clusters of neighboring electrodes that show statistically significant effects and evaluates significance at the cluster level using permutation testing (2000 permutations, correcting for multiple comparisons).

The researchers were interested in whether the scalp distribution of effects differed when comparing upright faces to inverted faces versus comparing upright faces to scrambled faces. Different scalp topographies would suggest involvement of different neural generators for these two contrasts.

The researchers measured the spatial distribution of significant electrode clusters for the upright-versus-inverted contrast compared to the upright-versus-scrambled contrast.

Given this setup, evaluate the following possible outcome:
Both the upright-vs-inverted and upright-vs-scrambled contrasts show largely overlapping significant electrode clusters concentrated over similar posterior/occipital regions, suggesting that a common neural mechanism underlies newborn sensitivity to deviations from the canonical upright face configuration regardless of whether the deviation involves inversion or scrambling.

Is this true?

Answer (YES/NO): NO